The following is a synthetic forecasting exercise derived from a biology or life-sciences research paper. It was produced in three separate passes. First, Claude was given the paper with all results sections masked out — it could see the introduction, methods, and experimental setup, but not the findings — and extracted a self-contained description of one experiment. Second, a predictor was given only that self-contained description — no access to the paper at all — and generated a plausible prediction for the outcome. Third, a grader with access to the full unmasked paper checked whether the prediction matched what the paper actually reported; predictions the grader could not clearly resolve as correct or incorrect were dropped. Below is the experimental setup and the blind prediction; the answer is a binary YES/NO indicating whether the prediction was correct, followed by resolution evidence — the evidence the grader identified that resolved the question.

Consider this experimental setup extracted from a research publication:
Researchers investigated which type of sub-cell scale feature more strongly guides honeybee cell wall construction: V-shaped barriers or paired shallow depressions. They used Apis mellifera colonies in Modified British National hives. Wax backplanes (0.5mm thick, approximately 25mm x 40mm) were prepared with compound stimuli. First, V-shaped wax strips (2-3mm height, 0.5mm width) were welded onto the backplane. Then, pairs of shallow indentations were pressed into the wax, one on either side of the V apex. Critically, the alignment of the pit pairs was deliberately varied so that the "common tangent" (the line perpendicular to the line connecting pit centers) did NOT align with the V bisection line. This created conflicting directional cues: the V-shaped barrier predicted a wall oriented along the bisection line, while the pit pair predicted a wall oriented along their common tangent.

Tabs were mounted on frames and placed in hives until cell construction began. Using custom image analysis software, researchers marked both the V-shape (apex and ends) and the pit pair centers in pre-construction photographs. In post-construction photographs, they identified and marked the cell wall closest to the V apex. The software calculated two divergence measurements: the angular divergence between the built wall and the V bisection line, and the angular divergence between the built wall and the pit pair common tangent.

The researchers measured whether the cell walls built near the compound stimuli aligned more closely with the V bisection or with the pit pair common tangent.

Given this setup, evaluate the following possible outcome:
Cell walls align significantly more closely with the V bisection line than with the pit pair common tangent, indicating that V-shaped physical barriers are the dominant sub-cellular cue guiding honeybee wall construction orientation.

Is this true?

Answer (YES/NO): NO